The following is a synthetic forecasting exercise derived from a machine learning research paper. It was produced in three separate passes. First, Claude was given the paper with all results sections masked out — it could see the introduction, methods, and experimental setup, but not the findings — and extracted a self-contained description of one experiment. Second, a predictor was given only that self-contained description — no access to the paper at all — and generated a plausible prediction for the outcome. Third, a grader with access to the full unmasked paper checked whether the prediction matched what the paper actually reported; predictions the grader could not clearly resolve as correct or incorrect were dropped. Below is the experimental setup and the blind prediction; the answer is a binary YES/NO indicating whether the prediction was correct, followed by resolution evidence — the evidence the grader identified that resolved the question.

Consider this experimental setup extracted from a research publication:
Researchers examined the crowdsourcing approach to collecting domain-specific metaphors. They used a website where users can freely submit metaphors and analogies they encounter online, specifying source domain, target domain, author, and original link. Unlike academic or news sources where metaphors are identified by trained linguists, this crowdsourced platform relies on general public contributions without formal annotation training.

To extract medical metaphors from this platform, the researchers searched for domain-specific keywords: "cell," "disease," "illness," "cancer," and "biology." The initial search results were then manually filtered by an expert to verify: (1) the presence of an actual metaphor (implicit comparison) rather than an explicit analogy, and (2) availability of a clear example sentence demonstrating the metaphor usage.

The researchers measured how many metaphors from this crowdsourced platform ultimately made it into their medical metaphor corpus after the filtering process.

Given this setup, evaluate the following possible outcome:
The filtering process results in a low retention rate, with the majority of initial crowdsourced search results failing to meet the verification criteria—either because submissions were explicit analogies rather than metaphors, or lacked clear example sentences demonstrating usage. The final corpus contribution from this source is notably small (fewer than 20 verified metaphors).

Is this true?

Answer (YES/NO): YES